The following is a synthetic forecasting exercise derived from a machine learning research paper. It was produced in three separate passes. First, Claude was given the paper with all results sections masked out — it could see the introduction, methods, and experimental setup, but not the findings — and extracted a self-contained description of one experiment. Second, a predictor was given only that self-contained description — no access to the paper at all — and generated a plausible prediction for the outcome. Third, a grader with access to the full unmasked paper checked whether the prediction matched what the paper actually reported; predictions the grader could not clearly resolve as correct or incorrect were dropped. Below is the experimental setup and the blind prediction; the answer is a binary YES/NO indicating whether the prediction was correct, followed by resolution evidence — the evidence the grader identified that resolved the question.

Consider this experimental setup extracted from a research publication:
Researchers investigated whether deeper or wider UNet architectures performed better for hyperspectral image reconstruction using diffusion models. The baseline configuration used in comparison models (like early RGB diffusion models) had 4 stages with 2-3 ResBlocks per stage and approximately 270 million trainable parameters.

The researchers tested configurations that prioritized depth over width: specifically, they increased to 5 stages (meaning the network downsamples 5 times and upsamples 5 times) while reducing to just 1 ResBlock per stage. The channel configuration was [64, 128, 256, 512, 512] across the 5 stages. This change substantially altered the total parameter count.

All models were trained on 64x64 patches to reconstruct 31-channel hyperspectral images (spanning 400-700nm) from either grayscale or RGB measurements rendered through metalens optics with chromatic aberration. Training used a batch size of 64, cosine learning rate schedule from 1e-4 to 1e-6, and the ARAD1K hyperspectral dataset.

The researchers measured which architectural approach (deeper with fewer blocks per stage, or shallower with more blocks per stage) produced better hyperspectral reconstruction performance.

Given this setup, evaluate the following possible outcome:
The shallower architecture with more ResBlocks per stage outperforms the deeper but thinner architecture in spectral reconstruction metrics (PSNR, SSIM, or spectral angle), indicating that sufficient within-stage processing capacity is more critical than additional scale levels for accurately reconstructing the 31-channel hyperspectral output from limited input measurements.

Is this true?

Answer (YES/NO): NO